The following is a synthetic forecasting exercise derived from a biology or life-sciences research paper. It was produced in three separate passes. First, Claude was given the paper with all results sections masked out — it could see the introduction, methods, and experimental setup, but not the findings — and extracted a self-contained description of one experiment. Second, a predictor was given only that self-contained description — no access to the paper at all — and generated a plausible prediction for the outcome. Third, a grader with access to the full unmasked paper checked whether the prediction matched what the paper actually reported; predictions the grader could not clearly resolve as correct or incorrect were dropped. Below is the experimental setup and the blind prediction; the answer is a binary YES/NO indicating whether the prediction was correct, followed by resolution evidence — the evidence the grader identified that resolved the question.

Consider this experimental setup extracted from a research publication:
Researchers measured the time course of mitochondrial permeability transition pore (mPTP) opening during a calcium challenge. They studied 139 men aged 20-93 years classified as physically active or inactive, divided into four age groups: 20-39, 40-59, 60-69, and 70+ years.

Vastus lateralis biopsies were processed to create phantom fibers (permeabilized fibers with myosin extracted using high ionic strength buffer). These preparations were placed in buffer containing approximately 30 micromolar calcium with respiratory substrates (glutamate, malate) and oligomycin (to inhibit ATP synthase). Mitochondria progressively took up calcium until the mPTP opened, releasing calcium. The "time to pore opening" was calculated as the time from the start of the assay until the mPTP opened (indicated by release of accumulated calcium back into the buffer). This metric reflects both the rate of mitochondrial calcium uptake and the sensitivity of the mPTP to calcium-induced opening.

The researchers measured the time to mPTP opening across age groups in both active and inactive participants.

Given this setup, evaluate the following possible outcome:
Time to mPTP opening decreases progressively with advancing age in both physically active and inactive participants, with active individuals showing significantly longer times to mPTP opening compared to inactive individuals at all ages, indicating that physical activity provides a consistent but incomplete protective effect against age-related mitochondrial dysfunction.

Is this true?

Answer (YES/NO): NO